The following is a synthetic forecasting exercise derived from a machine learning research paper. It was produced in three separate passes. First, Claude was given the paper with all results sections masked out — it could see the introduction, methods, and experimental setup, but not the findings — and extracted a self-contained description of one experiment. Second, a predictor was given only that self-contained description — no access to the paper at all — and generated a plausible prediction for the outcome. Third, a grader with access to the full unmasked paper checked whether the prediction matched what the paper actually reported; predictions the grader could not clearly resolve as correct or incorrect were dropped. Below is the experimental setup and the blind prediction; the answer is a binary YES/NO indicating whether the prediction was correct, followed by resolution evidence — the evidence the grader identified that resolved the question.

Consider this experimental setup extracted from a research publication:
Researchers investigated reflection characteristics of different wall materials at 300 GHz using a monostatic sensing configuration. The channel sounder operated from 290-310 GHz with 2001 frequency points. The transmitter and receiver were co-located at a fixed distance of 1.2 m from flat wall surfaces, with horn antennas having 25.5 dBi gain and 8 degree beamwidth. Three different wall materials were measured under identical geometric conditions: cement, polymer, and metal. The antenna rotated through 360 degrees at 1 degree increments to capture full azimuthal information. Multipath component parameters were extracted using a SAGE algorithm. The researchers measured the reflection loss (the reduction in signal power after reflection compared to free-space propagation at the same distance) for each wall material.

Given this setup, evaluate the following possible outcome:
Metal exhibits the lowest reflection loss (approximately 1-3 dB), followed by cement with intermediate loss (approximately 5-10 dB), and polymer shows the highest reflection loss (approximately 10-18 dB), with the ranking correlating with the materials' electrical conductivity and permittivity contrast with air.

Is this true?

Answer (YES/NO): NO